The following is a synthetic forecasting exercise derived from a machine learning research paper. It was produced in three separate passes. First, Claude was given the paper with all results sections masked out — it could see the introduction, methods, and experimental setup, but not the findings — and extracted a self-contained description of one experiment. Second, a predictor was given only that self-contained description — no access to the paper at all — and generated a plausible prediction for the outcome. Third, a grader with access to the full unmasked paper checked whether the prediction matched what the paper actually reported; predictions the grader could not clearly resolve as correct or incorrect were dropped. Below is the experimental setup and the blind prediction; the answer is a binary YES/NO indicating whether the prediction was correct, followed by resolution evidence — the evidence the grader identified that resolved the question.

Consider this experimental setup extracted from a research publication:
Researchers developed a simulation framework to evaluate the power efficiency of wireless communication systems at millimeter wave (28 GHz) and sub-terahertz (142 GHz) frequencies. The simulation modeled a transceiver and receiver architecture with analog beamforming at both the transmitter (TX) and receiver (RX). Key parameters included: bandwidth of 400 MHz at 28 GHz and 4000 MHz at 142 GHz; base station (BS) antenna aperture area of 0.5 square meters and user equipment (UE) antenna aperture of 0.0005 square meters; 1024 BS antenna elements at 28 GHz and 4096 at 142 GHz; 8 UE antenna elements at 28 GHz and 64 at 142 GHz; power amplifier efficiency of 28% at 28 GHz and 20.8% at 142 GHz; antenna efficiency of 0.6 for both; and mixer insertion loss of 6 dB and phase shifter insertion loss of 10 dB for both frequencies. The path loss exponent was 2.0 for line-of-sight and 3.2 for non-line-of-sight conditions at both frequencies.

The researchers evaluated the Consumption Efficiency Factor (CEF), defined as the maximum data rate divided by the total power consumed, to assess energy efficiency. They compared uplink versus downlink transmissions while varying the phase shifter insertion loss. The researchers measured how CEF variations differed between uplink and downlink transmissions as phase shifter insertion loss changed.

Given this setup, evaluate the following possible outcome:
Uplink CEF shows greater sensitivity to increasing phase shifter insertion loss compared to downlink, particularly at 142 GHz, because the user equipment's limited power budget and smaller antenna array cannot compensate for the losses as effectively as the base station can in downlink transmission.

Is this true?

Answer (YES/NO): NO